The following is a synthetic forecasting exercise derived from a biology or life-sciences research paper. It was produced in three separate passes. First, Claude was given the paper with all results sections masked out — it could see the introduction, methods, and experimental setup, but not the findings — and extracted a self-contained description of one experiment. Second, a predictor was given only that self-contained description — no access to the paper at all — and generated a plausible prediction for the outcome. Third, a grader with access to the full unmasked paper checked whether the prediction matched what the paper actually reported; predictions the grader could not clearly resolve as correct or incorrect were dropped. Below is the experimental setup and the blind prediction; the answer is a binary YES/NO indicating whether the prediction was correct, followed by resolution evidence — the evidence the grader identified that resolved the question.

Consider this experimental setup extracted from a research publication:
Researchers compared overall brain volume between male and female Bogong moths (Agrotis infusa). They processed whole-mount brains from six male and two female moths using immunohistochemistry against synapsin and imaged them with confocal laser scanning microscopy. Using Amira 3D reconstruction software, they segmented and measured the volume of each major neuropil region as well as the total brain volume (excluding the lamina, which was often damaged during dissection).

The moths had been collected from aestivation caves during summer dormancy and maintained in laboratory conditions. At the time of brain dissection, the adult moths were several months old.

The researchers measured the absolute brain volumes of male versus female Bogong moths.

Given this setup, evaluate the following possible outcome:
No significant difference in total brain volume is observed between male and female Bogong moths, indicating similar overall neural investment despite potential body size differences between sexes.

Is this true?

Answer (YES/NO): NO